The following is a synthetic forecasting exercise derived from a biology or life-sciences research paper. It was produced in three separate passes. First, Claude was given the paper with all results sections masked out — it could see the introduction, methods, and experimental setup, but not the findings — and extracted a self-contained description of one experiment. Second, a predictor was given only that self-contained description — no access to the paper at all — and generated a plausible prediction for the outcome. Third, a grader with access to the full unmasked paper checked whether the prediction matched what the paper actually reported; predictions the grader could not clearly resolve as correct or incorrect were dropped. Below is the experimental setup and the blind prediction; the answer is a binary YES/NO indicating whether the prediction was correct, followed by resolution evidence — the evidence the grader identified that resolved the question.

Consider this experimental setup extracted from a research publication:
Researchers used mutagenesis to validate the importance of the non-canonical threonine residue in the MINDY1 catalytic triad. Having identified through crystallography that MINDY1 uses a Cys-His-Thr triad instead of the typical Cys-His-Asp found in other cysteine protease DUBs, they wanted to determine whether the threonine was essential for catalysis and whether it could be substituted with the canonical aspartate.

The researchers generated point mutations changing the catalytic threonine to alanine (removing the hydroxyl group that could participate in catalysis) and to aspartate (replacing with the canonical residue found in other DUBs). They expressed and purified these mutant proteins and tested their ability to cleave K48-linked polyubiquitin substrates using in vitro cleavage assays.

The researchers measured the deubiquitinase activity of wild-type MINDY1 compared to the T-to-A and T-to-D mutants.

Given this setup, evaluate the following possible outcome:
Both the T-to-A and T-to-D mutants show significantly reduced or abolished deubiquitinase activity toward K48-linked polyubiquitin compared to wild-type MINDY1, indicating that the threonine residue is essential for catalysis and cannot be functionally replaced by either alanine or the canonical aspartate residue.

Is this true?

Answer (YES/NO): YES